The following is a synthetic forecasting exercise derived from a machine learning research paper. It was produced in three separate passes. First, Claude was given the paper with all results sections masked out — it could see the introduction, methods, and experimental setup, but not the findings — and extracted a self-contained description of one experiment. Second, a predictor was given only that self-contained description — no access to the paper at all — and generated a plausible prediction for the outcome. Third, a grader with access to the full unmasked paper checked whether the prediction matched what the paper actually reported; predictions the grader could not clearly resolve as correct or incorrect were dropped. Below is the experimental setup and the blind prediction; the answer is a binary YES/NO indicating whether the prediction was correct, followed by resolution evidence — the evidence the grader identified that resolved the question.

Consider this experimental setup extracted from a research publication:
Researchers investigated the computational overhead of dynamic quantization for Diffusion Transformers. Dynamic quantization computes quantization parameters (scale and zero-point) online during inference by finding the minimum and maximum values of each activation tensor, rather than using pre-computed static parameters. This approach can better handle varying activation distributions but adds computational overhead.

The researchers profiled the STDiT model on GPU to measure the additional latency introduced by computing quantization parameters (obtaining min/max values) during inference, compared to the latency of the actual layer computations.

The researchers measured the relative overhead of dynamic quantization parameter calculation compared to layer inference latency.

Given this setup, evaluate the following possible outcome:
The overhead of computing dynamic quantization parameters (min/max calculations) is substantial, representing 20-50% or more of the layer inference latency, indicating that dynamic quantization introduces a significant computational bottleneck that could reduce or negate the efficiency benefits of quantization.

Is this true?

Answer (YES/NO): NO